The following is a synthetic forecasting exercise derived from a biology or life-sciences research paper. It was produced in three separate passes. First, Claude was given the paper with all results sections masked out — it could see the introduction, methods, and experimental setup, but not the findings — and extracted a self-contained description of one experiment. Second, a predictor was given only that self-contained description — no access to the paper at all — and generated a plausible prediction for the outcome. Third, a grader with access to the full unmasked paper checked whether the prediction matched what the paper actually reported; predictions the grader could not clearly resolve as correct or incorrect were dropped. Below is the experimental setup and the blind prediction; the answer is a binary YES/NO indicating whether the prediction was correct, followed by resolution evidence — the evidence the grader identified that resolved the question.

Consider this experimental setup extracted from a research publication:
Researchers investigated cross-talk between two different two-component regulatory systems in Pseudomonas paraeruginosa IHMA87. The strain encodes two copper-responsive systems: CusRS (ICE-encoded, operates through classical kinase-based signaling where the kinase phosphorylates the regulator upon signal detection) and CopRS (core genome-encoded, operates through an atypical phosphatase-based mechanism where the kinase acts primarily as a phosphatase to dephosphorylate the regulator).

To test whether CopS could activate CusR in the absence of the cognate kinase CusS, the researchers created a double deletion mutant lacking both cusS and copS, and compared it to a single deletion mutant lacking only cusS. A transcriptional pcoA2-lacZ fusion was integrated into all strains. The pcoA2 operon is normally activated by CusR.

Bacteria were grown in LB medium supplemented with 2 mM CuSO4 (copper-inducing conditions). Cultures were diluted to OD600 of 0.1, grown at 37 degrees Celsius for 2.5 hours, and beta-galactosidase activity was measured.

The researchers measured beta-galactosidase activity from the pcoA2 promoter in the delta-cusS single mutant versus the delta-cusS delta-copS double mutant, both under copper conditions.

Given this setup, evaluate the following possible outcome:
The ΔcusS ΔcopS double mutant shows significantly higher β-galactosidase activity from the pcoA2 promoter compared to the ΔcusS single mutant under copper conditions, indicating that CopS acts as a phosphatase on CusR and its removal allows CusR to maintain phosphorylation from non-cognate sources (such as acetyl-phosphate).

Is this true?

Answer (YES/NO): NO